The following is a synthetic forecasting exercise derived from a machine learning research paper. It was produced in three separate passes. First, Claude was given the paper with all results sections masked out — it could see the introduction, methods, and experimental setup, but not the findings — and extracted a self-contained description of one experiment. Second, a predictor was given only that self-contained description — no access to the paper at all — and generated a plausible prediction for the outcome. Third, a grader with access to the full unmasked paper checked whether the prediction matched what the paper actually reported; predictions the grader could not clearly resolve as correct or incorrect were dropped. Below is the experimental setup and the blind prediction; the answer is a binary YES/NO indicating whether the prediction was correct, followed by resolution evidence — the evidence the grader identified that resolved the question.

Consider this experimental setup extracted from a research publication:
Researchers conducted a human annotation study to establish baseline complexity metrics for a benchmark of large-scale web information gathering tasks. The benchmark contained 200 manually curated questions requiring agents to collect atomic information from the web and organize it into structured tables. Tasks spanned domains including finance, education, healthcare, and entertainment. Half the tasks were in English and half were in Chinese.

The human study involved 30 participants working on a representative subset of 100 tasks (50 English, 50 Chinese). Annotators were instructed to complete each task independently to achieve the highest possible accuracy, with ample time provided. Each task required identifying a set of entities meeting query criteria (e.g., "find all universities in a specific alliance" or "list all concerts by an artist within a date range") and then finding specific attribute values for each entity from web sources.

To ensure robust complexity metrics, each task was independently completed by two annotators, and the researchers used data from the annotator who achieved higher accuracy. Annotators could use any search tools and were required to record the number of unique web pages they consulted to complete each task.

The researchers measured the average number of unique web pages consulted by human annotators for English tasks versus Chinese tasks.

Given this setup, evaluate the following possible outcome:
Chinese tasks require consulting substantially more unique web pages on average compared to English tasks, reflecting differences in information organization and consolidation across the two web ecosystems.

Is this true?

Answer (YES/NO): YES